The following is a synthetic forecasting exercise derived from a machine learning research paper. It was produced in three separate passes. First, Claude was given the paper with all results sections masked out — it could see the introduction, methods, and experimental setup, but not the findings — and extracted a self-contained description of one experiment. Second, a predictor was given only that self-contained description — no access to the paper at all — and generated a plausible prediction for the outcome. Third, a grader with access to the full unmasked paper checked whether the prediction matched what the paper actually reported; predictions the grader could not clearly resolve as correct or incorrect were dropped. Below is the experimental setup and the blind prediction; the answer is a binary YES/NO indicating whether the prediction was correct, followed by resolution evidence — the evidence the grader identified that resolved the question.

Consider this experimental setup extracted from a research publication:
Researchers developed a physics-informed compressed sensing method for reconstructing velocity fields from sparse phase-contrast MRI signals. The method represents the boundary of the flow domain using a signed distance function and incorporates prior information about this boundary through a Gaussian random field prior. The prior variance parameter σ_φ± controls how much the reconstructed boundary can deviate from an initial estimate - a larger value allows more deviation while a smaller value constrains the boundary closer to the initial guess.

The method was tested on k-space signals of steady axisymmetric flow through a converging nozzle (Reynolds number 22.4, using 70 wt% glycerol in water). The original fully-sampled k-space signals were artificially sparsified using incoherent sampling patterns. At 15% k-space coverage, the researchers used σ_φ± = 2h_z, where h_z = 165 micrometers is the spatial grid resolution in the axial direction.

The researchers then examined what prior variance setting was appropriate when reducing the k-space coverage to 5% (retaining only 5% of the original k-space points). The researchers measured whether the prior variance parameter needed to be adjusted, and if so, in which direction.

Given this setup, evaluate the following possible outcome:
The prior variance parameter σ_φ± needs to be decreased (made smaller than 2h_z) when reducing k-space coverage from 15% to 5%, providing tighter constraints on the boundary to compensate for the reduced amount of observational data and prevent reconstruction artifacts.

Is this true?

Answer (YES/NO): NO